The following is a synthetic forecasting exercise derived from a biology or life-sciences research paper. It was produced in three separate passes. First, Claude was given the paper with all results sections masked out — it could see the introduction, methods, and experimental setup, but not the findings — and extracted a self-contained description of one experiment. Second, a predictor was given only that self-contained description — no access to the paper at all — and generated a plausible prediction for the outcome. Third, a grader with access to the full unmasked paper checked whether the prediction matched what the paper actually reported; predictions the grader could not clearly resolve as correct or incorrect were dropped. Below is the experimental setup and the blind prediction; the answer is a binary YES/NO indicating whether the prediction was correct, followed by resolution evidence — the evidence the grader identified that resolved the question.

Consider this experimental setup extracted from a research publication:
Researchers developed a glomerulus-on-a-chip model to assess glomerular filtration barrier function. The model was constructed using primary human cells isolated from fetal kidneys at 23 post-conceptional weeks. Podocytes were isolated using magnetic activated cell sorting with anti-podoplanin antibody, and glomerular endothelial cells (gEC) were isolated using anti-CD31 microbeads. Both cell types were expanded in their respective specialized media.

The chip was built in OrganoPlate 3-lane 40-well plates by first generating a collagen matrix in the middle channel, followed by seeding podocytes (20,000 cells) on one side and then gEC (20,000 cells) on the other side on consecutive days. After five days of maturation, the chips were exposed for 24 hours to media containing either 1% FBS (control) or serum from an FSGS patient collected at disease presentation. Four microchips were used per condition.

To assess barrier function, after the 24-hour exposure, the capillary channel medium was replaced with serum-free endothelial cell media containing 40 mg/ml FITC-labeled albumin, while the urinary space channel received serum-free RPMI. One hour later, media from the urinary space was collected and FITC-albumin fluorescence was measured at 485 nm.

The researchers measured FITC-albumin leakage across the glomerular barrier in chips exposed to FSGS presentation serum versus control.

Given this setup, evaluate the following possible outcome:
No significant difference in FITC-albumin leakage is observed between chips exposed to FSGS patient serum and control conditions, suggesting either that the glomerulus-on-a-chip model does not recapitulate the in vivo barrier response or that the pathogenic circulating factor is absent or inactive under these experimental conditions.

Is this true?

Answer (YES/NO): NO